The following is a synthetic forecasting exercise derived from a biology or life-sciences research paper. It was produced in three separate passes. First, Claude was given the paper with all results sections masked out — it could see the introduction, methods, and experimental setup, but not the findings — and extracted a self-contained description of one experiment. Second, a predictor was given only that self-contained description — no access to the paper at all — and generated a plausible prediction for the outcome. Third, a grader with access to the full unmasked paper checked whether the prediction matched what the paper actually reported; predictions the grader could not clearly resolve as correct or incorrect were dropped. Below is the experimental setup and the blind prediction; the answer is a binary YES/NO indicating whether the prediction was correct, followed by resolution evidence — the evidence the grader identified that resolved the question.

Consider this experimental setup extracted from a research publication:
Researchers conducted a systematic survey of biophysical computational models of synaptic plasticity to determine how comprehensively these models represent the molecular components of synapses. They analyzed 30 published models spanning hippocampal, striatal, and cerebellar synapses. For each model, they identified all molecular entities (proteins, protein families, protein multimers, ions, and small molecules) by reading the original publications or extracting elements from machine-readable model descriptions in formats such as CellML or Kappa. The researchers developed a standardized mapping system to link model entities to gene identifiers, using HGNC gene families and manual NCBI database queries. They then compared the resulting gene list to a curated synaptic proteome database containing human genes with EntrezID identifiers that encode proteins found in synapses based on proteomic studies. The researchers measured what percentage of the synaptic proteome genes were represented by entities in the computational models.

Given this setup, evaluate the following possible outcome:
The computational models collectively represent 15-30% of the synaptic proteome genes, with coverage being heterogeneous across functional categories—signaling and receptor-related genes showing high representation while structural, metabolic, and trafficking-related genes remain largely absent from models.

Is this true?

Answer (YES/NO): NO